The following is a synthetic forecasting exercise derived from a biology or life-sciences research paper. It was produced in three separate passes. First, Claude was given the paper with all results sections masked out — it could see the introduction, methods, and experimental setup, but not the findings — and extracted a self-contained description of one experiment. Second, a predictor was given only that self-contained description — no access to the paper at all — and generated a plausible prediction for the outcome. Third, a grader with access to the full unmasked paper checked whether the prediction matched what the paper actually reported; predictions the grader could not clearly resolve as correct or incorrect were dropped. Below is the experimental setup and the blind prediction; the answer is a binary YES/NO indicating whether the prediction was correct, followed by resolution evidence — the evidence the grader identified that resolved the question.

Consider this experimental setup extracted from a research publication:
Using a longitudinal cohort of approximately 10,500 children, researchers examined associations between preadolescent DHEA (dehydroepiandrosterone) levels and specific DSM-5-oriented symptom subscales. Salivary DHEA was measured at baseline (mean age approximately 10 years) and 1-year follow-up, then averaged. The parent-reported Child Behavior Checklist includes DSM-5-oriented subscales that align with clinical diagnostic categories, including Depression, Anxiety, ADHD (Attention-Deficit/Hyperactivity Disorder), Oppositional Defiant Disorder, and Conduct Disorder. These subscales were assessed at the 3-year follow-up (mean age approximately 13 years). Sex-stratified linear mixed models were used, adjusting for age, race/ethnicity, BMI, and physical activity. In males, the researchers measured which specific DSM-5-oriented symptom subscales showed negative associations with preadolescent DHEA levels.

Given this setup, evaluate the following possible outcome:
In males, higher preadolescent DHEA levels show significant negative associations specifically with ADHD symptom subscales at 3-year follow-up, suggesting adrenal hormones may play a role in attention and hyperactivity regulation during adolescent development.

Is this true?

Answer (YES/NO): NO